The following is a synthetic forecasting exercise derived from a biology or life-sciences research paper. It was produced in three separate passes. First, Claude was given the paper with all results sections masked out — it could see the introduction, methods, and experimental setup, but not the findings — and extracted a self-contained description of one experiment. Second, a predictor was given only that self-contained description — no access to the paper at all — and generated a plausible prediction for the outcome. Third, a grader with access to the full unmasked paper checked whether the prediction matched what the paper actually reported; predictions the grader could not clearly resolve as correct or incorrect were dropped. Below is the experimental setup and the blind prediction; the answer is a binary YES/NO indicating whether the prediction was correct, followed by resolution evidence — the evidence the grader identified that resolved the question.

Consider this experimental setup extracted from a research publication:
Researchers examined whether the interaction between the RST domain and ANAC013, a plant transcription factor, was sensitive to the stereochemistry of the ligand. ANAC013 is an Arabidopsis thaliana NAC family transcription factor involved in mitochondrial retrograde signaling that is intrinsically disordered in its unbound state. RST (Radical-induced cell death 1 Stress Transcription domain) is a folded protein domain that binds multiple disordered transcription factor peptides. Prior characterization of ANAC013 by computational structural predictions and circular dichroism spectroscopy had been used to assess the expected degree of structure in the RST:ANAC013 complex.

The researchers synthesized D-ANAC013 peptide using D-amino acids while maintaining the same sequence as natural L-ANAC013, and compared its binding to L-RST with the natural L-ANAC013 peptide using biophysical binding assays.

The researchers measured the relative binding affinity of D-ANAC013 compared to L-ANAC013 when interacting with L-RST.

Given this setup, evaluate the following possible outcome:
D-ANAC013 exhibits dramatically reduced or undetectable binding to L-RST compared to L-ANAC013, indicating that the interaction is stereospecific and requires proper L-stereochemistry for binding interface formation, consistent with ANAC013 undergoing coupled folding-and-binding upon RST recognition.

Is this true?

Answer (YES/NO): YES